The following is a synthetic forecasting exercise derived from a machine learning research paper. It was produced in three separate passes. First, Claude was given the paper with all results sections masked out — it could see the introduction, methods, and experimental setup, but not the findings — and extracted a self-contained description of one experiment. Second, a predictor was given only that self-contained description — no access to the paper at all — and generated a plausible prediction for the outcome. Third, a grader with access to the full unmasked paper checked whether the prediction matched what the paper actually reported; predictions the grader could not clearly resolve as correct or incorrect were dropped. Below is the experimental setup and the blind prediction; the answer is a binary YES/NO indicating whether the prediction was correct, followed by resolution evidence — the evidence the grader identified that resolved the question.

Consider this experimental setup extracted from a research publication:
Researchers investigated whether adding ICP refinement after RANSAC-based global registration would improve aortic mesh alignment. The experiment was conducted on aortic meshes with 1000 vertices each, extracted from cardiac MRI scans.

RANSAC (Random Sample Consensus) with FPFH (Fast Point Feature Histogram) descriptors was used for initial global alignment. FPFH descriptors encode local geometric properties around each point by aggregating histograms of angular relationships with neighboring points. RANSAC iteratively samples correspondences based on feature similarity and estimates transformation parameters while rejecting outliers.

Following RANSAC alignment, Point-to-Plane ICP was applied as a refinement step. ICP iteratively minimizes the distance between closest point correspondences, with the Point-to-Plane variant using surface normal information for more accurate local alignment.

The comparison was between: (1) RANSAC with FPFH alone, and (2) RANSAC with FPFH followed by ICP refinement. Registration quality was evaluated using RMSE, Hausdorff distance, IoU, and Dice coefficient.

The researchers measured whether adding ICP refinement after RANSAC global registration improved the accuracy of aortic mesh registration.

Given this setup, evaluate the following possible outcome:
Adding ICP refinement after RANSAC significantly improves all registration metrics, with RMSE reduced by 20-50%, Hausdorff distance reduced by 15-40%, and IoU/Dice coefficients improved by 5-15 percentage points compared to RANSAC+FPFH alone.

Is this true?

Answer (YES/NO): NO